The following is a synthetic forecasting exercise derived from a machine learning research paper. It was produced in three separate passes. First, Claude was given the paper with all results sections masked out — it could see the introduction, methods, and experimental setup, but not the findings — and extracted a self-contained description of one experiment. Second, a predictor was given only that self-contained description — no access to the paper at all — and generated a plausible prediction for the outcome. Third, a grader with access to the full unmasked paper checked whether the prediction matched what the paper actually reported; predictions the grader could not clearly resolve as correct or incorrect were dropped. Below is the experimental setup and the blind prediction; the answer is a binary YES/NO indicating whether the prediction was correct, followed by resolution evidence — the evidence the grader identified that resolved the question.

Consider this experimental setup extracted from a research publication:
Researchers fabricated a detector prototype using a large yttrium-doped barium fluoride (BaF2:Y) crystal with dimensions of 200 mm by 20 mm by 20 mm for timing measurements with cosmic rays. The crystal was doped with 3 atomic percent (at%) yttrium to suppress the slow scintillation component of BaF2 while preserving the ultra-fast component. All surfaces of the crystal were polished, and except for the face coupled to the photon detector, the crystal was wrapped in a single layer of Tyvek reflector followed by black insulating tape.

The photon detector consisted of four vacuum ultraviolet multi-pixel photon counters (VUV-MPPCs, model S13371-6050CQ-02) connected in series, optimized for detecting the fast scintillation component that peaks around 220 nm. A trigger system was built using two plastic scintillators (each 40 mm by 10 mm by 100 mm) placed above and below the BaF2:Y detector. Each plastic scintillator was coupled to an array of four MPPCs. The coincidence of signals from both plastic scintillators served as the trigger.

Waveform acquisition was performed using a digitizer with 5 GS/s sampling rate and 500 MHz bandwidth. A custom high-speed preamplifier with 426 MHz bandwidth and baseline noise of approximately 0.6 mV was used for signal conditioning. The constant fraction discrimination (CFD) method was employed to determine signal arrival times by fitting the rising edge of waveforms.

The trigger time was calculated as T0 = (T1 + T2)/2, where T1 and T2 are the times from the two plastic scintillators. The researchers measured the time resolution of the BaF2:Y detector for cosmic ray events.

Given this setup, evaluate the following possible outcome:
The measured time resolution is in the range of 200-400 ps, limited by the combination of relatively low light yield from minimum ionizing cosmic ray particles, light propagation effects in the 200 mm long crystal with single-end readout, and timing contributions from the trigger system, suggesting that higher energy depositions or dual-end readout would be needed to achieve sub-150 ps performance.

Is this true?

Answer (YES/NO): NO